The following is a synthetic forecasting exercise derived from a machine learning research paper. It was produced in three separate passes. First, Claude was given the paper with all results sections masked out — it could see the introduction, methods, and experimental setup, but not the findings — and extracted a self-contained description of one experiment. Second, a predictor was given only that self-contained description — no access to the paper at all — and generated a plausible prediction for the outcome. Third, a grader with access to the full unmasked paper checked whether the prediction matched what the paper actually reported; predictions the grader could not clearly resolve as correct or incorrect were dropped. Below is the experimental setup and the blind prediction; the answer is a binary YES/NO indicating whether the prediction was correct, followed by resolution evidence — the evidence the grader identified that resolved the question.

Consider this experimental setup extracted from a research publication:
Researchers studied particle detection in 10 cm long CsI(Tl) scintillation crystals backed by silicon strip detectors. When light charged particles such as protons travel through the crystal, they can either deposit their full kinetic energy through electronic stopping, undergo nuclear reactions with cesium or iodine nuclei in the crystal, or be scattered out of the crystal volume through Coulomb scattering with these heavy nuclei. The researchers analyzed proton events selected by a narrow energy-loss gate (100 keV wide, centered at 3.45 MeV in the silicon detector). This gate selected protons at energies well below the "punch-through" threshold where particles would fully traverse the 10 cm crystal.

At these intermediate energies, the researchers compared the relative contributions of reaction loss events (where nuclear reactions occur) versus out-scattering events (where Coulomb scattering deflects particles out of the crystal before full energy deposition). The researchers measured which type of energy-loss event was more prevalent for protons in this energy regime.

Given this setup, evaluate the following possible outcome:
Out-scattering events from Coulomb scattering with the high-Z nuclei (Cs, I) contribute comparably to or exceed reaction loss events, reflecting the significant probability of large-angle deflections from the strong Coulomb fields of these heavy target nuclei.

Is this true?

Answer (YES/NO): NO